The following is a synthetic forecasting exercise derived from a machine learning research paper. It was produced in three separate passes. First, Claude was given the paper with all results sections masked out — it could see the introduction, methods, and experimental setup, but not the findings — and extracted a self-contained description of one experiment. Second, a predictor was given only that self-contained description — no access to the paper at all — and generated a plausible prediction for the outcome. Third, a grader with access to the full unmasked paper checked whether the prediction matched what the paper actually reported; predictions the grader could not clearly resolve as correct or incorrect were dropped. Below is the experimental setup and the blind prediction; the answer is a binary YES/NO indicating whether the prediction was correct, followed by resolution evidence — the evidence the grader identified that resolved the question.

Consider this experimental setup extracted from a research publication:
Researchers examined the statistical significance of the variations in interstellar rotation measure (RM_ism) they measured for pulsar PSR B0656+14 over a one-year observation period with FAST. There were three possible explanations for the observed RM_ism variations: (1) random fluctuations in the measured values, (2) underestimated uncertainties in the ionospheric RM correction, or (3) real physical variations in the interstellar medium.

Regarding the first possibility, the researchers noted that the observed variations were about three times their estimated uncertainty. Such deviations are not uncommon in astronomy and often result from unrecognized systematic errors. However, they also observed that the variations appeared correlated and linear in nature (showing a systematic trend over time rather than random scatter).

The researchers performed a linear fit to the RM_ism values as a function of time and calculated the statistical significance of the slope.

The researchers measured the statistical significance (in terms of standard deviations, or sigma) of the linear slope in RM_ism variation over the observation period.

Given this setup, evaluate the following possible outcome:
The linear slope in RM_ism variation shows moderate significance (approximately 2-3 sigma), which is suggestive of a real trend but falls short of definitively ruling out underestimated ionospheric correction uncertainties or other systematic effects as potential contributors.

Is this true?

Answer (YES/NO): NO